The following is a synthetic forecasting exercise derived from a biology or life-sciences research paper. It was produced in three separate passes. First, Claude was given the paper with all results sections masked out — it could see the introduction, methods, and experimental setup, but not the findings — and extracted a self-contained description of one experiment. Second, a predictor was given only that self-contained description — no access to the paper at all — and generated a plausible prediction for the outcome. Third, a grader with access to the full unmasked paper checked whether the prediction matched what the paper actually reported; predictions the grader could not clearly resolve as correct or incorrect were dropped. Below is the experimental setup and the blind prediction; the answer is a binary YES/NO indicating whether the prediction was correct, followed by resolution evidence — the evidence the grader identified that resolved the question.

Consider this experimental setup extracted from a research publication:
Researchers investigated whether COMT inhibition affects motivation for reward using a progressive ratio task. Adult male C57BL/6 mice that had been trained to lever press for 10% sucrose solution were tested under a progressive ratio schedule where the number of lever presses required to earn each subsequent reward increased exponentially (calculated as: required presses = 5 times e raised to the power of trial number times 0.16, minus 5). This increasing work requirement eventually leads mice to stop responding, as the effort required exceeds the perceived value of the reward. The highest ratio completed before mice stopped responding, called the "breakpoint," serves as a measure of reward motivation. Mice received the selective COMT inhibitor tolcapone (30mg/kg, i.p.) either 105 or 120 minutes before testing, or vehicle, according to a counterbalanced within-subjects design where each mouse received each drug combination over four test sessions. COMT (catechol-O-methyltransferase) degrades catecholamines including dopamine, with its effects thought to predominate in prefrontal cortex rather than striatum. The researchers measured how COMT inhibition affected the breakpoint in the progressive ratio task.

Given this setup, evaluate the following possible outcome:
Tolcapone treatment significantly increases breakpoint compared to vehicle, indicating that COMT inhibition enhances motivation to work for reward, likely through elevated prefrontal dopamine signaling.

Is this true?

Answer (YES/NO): NO